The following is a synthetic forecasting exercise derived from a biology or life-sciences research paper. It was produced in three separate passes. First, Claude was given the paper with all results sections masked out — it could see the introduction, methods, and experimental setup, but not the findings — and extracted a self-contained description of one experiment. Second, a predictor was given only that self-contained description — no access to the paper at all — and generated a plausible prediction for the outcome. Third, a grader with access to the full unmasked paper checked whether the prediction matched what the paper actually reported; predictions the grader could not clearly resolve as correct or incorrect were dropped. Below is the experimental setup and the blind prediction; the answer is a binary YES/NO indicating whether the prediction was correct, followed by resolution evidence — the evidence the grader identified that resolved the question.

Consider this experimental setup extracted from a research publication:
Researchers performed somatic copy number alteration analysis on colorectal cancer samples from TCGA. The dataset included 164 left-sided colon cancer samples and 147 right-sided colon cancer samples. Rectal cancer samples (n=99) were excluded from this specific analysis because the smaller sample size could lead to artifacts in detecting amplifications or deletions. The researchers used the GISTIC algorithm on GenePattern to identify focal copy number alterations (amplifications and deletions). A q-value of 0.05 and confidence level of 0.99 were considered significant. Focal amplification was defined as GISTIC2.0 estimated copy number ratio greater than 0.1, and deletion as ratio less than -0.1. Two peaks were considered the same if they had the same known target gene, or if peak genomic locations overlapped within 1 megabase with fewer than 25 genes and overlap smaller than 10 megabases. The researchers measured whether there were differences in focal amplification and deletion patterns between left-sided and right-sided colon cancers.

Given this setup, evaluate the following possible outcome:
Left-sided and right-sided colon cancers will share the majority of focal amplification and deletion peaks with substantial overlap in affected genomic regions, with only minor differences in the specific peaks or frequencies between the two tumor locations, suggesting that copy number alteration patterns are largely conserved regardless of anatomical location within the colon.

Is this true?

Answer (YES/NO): NO